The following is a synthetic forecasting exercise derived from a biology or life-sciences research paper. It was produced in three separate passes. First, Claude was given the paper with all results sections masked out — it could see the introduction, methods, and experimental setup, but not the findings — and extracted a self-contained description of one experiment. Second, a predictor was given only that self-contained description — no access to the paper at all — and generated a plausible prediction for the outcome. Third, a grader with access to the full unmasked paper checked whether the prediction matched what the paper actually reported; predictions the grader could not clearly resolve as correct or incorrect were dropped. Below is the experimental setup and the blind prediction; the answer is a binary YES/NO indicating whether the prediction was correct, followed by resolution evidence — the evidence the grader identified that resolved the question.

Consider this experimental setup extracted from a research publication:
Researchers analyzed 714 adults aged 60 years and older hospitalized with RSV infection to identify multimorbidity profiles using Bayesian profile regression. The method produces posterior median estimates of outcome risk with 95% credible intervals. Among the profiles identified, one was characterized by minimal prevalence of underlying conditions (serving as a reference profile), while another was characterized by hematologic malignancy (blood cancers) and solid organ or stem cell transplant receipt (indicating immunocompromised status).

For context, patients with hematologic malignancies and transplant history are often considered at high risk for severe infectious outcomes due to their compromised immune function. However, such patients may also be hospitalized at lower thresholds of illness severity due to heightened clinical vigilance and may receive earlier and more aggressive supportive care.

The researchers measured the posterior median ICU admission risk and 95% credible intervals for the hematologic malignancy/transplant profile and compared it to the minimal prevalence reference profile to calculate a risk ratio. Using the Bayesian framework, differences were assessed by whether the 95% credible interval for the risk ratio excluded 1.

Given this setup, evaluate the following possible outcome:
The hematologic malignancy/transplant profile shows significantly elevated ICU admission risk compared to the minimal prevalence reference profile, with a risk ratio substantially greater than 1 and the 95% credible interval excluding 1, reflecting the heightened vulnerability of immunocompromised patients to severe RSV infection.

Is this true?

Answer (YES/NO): NO